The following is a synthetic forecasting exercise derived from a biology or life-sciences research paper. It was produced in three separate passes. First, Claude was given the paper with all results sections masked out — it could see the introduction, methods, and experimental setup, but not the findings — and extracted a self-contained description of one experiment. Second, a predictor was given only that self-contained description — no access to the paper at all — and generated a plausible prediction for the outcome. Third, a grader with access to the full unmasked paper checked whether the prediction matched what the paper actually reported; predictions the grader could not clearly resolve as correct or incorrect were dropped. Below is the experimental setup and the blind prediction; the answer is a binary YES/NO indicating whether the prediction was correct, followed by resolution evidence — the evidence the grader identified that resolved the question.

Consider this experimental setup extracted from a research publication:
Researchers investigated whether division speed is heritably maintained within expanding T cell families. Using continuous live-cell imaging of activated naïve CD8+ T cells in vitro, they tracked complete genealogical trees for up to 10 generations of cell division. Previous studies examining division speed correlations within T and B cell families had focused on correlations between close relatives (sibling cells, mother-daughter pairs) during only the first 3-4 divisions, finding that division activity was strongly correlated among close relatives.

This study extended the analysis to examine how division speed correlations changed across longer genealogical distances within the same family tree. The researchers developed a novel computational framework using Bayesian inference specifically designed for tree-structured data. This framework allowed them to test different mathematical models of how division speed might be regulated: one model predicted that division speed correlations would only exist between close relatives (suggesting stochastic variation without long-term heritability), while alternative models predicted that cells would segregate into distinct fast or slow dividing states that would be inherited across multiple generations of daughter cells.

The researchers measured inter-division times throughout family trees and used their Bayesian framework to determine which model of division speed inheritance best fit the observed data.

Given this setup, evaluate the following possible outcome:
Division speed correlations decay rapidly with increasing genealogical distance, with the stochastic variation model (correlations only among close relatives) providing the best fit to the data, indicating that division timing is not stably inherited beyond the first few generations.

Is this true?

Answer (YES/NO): NO